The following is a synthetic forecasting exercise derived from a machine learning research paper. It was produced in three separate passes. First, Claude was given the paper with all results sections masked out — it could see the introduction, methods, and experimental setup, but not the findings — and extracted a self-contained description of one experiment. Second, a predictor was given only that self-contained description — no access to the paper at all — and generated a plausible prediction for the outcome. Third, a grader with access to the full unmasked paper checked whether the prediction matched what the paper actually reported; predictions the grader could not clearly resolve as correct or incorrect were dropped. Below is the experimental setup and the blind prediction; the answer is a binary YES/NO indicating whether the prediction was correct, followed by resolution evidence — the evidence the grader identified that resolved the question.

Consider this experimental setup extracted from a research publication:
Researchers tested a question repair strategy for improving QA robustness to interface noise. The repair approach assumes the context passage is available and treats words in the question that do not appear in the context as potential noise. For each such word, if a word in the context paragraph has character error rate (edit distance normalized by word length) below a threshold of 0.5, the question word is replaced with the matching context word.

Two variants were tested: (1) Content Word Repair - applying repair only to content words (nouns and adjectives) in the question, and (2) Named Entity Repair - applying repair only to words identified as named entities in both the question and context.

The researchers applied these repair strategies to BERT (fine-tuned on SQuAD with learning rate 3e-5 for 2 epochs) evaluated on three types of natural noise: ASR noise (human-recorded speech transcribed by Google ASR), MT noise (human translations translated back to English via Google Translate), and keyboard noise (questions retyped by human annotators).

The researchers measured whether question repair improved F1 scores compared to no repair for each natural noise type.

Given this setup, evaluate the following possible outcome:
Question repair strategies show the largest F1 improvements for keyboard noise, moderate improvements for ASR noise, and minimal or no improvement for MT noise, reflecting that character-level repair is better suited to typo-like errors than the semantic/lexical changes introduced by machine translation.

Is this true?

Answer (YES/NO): NO